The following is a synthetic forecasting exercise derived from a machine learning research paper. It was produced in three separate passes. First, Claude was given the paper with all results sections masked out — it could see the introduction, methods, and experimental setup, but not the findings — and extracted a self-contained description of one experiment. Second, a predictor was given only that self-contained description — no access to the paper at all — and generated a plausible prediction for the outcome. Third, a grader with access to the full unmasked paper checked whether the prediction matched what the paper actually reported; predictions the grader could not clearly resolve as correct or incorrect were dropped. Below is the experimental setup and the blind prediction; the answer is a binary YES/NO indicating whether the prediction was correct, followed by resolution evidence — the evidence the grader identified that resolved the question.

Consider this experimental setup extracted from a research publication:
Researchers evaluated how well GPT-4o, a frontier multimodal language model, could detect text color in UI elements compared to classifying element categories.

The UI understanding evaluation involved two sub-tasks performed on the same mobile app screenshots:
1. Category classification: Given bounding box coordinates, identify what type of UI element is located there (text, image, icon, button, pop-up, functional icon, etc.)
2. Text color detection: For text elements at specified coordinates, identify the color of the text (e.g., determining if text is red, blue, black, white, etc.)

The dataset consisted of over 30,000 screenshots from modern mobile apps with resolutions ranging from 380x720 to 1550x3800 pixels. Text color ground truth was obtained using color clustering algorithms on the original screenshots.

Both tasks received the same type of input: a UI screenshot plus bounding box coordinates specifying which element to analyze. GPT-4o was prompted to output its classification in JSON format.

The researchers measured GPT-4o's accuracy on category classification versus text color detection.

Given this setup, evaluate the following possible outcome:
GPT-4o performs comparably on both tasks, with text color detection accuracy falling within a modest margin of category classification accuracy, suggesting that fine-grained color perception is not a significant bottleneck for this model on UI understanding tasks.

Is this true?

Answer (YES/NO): NO